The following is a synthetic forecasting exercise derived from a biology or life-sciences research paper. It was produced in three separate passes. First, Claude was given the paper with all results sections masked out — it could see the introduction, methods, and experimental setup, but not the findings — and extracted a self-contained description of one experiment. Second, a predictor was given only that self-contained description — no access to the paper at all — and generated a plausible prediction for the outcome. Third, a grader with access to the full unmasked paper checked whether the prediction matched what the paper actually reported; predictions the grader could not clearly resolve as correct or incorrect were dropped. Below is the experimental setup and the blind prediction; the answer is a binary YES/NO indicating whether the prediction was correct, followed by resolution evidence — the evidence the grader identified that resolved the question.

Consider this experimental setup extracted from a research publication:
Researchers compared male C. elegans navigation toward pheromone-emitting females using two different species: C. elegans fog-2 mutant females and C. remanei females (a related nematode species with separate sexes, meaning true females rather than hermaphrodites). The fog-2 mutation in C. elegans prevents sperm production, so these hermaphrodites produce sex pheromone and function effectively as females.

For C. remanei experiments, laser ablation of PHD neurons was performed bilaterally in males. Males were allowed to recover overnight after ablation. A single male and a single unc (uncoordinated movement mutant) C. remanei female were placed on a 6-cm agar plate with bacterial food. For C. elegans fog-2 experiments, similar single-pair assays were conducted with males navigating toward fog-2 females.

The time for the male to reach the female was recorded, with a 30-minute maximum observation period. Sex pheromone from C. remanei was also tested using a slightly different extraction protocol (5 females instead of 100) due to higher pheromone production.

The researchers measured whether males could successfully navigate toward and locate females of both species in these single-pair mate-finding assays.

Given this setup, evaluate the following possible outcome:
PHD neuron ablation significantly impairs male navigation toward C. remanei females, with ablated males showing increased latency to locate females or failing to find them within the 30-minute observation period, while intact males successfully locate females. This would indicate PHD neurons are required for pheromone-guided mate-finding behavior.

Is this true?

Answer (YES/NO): NO